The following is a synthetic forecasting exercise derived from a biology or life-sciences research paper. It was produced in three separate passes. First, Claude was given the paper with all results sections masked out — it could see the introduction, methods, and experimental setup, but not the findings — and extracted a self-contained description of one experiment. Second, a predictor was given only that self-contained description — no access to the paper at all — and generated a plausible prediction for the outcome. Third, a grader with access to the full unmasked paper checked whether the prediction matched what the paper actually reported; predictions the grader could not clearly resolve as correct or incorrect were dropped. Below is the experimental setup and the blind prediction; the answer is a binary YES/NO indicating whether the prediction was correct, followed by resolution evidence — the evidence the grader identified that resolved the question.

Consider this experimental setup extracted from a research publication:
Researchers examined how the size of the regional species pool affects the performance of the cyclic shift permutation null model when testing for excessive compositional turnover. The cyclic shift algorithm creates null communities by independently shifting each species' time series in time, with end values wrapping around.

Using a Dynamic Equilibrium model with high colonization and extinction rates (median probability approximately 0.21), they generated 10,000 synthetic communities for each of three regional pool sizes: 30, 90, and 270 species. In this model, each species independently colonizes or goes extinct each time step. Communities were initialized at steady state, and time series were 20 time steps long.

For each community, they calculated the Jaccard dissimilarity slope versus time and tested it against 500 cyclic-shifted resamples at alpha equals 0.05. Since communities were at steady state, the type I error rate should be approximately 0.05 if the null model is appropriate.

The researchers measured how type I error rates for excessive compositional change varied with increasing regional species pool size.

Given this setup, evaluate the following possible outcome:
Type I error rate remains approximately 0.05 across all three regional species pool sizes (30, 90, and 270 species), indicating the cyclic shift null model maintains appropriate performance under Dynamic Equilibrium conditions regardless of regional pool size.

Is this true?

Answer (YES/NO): NO